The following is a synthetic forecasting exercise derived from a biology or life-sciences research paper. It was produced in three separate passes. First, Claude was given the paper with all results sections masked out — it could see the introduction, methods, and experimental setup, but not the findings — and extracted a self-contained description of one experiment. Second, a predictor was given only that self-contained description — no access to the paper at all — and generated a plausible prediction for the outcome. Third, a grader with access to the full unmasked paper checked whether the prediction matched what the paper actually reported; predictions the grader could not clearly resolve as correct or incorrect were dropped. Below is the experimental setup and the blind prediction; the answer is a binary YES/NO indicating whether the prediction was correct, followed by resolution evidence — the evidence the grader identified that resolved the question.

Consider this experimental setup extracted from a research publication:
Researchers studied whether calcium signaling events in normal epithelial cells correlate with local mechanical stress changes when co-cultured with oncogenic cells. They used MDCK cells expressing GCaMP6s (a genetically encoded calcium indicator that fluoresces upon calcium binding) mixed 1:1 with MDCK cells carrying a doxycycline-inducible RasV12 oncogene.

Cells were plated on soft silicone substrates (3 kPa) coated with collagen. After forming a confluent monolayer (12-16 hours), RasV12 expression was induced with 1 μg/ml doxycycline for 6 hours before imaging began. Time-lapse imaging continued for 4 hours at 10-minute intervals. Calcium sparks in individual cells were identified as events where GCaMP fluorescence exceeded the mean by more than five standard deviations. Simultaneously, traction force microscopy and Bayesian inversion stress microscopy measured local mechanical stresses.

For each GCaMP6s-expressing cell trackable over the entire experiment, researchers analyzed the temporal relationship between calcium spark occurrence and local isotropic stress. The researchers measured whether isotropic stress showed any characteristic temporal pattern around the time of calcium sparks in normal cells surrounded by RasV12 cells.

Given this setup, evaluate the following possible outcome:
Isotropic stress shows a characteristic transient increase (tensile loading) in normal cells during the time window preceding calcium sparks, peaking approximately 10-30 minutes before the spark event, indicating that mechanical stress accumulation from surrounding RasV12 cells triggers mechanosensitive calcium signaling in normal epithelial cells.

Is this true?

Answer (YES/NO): NO